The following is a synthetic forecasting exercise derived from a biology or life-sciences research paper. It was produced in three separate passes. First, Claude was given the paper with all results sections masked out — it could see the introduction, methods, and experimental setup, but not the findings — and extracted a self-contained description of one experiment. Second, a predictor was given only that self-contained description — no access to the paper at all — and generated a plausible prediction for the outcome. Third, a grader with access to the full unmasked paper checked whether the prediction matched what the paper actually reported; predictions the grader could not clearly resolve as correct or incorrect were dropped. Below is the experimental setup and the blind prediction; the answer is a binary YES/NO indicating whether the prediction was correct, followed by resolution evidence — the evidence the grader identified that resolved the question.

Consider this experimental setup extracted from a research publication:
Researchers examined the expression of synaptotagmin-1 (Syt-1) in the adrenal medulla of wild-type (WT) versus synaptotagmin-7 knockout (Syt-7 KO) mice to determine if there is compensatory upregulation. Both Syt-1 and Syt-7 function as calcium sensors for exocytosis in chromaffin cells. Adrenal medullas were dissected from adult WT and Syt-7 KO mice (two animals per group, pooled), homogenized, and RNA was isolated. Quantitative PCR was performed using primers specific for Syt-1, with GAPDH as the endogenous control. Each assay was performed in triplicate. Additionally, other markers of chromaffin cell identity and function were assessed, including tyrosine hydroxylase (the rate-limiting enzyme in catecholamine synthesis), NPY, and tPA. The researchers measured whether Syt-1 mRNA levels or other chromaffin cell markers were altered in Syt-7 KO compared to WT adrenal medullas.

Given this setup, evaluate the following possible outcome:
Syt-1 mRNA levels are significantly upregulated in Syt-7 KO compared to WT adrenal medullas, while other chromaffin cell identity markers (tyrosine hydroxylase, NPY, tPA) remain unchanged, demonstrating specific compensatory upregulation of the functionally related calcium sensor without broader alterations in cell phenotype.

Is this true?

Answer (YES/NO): NO